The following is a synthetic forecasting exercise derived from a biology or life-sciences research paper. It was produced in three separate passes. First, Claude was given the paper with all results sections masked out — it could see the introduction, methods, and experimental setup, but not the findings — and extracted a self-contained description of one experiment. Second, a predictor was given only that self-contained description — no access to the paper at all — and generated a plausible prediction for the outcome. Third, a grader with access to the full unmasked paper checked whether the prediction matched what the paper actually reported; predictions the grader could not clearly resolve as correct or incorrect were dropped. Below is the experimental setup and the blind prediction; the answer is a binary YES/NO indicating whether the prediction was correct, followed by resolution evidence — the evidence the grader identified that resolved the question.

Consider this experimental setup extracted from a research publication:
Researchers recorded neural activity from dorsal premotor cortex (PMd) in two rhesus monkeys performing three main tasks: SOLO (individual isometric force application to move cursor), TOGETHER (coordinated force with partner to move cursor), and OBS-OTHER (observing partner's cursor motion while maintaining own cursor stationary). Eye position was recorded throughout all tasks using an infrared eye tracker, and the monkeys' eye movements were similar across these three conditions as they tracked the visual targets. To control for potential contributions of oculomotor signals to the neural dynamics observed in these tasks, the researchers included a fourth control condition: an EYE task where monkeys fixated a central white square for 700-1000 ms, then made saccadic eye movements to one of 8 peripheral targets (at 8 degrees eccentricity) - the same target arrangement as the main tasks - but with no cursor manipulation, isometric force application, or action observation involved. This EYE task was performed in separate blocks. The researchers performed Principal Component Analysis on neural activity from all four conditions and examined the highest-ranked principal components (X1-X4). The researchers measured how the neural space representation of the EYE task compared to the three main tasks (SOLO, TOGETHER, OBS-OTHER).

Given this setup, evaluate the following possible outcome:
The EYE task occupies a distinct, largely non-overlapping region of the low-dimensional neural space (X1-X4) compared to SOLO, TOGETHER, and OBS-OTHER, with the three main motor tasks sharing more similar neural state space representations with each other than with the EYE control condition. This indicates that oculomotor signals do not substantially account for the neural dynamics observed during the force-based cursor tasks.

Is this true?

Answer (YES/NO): YES